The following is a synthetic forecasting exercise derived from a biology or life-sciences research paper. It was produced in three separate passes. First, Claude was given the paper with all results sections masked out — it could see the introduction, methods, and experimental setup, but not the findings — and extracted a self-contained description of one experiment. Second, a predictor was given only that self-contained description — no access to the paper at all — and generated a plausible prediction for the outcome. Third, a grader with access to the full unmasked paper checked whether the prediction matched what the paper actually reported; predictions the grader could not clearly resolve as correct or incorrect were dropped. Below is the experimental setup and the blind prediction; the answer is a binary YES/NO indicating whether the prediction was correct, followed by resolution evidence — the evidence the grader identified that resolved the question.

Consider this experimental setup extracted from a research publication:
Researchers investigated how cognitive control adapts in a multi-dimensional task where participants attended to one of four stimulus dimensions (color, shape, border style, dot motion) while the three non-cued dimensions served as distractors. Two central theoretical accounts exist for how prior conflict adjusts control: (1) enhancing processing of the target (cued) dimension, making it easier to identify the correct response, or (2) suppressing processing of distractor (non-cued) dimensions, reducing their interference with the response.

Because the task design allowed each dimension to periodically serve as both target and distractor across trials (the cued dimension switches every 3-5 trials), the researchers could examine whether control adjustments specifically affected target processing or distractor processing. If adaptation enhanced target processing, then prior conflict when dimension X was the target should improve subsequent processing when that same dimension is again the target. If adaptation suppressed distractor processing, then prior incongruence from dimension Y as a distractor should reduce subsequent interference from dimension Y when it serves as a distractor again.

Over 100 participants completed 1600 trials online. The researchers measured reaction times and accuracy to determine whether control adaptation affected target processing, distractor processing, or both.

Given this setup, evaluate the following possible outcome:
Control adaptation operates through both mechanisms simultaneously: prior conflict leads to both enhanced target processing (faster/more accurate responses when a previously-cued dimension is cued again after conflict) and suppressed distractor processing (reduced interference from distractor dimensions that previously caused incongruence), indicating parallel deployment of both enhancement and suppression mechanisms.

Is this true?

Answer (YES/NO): NO